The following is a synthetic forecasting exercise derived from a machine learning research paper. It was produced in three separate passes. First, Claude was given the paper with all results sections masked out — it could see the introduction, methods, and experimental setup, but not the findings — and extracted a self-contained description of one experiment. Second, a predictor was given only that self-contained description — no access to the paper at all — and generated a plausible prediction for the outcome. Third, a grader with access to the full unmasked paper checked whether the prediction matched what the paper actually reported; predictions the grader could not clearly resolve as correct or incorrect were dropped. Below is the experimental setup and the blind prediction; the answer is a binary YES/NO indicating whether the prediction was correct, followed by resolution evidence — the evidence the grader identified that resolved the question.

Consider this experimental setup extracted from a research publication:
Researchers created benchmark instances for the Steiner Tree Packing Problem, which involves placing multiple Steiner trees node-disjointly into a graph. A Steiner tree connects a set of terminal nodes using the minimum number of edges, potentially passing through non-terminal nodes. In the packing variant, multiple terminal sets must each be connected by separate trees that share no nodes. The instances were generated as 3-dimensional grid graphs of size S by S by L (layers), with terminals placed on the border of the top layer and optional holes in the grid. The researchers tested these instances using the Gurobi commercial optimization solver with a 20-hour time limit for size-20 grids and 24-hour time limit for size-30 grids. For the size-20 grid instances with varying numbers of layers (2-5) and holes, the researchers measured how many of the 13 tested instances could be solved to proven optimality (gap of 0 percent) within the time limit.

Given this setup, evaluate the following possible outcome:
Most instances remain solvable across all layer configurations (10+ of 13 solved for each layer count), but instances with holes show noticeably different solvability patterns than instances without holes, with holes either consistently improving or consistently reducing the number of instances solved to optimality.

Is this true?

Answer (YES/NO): NO